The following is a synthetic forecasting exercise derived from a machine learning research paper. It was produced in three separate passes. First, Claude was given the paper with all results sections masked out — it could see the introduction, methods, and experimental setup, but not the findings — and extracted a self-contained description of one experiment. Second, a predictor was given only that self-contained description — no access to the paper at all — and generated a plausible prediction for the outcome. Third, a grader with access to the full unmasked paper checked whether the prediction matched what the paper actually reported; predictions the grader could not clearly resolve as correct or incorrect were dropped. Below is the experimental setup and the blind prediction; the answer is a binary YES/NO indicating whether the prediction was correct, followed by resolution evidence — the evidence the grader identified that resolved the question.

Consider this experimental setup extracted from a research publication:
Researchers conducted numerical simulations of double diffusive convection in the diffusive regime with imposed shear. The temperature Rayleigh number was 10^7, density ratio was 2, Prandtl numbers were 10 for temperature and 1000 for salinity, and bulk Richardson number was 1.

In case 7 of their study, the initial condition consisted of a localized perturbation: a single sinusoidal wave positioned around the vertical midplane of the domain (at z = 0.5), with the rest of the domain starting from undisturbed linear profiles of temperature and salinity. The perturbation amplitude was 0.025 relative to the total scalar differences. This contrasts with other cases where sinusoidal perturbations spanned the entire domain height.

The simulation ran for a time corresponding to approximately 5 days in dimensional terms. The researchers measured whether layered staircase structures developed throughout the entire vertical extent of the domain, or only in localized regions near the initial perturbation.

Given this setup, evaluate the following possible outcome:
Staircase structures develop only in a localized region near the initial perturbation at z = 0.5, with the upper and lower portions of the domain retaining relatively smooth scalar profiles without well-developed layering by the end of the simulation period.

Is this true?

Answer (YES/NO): NO